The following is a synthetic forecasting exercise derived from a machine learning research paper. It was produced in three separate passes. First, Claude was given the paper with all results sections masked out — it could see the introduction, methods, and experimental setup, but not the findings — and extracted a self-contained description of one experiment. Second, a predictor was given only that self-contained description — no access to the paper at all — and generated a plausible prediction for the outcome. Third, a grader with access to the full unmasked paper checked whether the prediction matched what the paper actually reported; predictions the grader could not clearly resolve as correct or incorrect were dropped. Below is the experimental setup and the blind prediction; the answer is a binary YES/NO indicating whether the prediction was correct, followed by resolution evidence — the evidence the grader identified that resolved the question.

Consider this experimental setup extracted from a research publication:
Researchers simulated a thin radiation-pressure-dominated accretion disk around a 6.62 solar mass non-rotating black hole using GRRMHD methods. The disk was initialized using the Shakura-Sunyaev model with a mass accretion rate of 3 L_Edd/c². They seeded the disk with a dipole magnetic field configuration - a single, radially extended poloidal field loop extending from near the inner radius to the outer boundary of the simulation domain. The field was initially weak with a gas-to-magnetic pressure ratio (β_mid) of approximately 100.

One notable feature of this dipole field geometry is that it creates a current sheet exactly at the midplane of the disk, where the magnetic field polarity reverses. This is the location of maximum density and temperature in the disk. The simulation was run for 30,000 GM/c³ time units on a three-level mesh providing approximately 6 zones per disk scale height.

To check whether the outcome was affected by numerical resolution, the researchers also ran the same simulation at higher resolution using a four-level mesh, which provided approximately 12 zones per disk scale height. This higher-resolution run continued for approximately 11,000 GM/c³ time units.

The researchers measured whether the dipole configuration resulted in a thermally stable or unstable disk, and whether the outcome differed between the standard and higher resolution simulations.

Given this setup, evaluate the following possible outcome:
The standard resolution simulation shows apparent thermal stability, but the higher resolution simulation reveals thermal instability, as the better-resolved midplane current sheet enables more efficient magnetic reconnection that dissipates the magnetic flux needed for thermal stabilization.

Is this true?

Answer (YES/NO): NO